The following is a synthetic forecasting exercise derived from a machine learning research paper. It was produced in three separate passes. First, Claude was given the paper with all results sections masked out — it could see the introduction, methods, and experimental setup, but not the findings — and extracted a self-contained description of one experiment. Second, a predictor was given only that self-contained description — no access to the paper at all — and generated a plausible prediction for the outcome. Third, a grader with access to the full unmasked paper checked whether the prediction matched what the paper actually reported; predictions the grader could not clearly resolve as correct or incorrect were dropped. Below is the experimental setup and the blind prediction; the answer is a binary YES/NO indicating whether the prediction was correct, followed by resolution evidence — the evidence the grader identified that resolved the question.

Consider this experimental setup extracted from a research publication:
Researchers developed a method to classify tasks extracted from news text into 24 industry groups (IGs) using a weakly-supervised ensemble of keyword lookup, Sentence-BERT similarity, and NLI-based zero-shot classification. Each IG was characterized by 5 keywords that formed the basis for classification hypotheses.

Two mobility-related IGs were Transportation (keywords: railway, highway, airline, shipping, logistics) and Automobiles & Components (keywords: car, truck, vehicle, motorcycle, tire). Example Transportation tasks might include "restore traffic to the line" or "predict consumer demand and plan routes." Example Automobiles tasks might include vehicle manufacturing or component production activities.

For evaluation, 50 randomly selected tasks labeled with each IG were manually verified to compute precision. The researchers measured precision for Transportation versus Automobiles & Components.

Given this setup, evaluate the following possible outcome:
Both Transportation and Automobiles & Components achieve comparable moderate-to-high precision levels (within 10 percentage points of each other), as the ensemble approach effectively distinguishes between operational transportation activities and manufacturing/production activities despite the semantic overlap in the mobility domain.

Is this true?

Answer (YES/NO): NO